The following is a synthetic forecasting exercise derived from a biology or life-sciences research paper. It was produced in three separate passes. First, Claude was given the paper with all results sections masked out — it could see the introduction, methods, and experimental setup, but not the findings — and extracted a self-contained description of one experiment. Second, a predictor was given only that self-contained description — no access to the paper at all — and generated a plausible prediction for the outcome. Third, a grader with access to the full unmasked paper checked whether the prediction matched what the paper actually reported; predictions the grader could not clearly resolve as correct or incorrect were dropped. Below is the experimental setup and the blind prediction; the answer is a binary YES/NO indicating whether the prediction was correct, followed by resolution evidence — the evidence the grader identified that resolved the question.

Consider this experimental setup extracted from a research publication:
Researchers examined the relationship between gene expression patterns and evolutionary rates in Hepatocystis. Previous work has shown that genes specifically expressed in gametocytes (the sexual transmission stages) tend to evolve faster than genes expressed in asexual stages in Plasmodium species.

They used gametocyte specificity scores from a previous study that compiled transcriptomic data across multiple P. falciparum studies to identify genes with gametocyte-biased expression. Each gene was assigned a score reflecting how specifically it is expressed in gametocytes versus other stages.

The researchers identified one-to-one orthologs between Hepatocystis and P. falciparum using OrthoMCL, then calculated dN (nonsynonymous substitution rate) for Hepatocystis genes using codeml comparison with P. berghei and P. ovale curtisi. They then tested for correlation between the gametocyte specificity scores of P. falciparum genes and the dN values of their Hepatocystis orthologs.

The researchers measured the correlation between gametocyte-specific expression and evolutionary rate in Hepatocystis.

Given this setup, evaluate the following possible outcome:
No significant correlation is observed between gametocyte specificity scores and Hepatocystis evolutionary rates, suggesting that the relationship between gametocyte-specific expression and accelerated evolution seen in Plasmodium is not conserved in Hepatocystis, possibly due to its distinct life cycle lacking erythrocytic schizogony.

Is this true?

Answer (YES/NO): YES